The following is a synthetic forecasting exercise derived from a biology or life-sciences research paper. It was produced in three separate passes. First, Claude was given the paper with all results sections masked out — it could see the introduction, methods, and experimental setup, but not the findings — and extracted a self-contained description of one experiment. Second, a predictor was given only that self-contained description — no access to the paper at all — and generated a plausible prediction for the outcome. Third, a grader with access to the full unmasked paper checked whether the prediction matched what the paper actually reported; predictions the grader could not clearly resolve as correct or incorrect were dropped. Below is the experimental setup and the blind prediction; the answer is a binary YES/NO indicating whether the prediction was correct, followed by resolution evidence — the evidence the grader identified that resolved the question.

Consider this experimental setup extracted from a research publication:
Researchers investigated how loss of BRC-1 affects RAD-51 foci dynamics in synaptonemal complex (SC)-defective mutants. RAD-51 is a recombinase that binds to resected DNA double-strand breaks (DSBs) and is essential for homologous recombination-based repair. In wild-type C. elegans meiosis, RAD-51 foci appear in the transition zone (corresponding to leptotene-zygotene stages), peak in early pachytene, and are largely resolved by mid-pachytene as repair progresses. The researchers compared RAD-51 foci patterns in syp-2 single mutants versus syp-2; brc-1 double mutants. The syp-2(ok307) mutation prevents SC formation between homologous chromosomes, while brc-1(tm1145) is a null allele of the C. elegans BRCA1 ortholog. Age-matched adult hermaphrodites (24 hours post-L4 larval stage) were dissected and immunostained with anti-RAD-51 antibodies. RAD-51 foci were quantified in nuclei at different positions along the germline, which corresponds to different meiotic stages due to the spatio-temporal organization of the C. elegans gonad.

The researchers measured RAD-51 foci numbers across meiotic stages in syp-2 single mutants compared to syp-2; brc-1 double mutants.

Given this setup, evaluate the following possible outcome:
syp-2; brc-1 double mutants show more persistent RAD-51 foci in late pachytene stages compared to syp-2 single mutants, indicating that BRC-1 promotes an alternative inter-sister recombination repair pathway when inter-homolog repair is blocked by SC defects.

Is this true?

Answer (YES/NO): NO